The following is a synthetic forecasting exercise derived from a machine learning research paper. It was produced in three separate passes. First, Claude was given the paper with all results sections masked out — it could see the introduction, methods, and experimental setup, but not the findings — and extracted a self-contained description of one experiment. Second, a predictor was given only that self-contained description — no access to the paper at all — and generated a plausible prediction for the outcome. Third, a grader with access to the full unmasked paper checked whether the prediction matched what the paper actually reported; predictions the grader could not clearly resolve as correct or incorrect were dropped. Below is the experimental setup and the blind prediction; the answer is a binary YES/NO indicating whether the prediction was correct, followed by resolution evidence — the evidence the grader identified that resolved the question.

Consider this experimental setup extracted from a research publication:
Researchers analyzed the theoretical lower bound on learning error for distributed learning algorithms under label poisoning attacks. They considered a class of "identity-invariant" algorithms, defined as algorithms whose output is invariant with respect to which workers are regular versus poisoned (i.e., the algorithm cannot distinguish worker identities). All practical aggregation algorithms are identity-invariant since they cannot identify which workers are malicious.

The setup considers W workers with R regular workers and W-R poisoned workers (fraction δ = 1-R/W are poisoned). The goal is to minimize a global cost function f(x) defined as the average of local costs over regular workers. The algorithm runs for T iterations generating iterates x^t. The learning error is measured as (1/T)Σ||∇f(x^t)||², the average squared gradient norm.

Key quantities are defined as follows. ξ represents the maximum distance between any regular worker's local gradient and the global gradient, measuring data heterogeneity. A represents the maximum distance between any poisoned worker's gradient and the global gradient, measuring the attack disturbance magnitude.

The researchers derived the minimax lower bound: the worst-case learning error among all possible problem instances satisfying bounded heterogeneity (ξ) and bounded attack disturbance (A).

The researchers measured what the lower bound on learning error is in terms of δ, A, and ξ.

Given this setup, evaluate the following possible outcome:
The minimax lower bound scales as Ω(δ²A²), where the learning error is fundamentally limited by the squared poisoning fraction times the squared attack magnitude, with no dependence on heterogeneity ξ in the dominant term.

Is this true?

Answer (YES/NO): NO